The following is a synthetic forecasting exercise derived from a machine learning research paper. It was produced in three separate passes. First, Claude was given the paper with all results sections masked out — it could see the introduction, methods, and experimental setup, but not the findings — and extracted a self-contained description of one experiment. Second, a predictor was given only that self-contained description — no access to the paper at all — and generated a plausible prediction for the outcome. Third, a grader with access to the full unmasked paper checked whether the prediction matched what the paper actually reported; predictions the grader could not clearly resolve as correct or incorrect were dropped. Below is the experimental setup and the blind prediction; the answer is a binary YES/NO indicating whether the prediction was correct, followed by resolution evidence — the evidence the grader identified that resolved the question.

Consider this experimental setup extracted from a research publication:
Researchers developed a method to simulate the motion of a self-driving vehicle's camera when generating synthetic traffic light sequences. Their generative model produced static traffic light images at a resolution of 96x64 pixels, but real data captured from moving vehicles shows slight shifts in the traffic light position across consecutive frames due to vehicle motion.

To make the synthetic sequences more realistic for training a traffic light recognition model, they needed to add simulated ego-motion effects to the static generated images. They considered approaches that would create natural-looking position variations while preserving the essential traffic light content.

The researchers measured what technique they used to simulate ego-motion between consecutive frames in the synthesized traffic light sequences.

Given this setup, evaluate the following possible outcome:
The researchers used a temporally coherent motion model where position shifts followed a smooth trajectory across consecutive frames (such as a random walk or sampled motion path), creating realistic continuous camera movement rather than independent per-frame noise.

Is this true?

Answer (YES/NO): NO